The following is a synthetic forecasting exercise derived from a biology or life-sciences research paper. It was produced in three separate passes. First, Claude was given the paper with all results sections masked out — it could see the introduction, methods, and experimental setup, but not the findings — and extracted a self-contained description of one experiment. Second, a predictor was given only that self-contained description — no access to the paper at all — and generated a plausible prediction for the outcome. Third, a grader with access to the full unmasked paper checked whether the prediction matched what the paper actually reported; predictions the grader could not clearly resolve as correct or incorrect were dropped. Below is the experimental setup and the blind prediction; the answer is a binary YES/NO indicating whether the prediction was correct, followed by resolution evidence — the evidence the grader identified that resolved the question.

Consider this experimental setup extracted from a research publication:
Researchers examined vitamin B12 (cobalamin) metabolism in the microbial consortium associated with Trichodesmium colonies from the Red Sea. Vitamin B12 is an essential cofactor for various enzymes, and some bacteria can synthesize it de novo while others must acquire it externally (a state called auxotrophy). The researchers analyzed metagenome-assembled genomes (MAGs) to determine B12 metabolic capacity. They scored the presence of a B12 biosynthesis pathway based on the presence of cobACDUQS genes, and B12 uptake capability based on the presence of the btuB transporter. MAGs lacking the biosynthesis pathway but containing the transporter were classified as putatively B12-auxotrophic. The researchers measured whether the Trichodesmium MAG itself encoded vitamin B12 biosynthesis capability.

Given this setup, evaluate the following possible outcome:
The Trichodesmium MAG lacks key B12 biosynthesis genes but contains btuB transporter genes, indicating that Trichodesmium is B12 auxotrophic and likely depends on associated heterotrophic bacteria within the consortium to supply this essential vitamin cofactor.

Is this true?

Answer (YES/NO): NO